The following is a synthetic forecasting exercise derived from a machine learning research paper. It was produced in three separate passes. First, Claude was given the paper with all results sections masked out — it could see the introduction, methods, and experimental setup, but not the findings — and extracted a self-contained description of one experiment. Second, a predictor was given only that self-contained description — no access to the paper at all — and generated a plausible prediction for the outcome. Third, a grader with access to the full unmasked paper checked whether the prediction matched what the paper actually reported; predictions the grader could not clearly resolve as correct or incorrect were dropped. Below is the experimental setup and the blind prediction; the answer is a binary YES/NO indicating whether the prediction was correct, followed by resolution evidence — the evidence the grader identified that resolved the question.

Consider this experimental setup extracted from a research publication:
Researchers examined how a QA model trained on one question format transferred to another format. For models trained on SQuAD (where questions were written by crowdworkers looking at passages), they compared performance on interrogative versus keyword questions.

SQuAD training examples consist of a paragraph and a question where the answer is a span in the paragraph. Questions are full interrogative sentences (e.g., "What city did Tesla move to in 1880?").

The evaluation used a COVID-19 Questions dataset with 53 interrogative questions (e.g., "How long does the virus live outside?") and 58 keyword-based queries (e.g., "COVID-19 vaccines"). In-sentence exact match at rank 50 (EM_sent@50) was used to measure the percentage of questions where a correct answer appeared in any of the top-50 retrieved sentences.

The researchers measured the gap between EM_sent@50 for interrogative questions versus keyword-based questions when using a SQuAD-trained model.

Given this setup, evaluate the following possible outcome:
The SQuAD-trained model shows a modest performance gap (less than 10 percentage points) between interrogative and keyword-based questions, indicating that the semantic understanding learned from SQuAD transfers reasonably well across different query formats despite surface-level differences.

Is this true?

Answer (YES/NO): NO